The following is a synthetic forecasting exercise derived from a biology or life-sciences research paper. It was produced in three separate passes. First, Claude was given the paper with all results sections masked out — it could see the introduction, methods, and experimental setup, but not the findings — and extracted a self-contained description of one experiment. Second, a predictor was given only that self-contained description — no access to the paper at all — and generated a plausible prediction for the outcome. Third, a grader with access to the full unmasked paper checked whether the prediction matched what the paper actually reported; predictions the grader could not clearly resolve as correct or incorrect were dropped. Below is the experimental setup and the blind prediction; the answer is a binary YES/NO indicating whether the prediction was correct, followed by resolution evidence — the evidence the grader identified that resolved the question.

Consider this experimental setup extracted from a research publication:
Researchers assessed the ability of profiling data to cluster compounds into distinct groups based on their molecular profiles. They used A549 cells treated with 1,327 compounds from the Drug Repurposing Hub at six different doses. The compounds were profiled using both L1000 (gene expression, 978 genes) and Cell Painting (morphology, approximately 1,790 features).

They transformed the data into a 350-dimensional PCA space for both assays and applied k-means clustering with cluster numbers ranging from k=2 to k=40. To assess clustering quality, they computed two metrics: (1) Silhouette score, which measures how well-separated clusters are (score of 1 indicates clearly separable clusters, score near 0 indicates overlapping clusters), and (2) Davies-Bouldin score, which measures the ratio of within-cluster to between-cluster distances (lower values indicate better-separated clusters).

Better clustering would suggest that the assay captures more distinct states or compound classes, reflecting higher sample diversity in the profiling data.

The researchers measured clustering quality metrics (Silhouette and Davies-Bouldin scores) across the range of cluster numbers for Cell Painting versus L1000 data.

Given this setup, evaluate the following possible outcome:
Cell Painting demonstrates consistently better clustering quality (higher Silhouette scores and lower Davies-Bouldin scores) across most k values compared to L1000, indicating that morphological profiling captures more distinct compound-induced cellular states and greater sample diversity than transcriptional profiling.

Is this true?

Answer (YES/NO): YES